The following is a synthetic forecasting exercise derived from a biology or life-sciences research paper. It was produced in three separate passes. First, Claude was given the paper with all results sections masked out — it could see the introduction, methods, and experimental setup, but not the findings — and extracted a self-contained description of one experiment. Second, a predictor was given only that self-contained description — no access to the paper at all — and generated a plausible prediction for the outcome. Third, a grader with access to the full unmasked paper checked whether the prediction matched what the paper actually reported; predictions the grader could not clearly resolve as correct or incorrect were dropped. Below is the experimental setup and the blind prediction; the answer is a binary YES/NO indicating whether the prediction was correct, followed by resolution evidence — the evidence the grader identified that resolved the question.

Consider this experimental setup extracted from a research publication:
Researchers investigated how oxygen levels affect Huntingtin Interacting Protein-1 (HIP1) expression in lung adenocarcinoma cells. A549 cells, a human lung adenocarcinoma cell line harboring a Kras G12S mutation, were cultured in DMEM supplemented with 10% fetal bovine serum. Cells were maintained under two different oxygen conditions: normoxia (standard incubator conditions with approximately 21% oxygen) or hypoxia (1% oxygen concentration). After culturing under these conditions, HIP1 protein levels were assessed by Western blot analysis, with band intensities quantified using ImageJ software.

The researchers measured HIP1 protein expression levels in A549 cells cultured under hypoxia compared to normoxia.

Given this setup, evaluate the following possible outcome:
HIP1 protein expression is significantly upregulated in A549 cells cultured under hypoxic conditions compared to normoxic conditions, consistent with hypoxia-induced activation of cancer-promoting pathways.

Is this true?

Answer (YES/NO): YES